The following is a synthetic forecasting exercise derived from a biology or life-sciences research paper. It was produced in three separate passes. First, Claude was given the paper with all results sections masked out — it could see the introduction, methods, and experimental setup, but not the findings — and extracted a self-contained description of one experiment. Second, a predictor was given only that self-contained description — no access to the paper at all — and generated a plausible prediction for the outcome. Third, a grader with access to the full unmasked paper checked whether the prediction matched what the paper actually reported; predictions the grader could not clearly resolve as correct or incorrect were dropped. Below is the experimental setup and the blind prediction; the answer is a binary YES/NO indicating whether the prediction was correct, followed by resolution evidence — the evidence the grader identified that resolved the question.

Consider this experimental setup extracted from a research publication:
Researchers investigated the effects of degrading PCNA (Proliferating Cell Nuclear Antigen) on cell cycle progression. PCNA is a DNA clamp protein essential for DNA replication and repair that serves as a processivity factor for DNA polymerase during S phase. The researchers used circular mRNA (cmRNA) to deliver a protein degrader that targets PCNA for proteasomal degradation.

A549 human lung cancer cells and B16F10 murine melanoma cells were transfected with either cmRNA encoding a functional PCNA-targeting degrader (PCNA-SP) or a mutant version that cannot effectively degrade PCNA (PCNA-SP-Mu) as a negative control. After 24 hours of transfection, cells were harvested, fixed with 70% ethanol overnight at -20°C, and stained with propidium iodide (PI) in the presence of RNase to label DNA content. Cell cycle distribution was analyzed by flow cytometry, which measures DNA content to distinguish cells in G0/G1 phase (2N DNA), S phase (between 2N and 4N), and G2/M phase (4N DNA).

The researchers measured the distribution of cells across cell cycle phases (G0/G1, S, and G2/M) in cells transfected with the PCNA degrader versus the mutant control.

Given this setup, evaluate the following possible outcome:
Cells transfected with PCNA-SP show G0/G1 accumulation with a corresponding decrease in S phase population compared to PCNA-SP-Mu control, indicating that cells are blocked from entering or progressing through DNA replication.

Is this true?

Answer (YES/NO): YES